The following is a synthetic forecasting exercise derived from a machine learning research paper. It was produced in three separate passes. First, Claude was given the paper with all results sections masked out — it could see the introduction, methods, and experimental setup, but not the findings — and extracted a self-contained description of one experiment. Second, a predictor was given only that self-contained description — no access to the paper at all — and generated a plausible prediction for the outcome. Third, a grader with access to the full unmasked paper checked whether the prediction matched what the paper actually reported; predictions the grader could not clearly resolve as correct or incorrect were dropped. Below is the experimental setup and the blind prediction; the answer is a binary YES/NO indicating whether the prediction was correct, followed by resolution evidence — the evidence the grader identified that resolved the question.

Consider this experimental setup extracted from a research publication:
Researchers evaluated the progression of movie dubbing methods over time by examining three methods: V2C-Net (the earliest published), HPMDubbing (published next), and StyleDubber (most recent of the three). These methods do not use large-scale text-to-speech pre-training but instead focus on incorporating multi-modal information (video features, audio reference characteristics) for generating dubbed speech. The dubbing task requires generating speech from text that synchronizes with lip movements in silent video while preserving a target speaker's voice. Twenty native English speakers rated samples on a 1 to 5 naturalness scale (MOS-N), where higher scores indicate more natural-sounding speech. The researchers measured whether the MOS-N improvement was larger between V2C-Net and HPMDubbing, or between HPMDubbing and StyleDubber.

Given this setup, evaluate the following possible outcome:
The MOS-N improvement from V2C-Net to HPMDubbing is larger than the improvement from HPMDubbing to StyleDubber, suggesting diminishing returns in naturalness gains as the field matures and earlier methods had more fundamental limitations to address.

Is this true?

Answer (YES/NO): NO